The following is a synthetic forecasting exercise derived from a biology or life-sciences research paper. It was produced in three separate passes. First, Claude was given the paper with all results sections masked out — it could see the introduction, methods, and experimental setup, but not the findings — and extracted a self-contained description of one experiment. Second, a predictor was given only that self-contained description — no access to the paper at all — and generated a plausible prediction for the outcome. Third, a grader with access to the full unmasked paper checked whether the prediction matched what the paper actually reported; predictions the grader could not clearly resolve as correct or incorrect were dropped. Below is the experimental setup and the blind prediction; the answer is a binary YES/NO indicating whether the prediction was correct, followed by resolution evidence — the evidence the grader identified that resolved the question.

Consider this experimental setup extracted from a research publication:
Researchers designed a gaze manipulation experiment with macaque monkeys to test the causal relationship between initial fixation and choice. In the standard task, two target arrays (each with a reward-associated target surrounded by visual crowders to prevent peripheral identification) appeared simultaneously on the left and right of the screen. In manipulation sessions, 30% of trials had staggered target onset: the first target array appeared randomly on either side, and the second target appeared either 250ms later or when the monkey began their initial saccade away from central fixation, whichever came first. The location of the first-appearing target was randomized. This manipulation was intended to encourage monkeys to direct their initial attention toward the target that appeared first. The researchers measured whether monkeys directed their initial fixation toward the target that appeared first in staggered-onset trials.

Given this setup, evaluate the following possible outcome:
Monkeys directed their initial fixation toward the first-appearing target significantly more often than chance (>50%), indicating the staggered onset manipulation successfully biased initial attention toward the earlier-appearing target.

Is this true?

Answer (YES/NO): YES